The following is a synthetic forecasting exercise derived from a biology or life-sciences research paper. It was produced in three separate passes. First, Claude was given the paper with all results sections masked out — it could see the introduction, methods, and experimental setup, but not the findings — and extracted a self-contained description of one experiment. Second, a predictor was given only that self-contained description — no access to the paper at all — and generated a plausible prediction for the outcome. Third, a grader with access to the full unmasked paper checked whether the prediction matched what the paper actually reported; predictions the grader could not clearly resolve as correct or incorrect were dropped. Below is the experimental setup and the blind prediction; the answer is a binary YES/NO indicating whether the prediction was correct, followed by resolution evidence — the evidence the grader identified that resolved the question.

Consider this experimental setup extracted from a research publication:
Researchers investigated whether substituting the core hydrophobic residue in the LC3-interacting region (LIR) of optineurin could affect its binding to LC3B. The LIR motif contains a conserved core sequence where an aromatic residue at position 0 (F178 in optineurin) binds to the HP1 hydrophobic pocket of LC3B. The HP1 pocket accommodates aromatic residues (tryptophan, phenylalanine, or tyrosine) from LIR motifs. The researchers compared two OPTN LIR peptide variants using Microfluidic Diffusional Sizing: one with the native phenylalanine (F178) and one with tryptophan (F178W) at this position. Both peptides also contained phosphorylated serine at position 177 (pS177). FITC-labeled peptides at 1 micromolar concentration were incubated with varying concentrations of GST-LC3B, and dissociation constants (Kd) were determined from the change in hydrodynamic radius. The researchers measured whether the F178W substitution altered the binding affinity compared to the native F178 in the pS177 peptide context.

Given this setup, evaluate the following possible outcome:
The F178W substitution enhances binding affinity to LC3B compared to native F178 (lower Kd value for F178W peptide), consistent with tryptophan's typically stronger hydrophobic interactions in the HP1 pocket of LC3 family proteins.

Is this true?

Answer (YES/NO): YES